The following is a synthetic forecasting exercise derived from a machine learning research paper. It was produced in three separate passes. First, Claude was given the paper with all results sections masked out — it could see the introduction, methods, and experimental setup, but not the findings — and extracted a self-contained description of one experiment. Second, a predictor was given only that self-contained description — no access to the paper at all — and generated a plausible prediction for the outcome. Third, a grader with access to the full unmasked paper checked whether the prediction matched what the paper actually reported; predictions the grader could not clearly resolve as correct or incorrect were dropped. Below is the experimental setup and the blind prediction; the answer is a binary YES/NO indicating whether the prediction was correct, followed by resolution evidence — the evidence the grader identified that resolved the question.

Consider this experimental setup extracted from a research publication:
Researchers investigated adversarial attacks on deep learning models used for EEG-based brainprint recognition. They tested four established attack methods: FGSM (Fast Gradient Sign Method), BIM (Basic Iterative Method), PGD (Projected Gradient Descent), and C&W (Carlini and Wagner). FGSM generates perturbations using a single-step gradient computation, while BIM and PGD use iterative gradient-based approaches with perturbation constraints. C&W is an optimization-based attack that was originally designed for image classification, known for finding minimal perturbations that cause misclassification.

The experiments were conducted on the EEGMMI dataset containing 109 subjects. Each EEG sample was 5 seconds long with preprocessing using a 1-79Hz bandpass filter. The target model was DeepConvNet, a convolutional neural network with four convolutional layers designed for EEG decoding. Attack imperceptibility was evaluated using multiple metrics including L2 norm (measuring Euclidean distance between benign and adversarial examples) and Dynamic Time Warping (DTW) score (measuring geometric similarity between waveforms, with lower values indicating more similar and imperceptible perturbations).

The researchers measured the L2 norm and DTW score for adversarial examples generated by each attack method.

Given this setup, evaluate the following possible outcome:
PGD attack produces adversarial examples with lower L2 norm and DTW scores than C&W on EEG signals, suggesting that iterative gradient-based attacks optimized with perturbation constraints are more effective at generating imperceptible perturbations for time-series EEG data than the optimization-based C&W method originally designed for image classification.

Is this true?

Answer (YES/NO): YES